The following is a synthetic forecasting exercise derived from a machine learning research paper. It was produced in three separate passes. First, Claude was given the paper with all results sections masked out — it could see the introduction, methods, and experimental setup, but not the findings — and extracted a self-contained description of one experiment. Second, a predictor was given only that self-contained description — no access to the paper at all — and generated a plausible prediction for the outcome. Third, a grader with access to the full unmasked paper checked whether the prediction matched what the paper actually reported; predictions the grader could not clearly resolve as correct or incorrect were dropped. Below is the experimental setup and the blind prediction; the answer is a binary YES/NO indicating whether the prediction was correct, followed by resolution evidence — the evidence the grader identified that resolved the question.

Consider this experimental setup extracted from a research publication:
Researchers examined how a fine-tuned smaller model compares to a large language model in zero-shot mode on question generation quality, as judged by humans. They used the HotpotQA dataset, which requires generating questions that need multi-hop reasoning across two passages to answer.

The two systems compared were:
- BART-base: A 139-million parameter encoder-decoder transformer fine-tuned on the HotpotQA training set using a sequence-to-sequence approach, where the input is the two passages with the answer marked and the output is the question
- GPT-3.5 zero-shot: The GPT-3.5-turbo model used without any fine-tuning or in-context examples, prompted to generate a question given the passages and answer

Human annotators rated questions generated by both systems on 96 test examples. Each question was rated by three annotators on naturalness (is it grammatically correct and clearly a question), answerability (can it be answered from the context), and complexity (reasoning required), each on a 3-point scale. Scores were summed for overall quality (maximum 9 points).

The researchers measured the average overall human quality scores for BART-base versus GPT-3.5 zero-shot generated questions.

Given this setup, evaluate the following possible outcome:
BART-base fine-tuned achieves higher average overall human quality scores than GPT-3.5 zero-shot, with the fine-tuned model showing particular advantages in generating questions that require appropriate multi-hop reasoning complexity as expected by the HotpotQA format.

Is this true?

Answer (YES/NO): NO